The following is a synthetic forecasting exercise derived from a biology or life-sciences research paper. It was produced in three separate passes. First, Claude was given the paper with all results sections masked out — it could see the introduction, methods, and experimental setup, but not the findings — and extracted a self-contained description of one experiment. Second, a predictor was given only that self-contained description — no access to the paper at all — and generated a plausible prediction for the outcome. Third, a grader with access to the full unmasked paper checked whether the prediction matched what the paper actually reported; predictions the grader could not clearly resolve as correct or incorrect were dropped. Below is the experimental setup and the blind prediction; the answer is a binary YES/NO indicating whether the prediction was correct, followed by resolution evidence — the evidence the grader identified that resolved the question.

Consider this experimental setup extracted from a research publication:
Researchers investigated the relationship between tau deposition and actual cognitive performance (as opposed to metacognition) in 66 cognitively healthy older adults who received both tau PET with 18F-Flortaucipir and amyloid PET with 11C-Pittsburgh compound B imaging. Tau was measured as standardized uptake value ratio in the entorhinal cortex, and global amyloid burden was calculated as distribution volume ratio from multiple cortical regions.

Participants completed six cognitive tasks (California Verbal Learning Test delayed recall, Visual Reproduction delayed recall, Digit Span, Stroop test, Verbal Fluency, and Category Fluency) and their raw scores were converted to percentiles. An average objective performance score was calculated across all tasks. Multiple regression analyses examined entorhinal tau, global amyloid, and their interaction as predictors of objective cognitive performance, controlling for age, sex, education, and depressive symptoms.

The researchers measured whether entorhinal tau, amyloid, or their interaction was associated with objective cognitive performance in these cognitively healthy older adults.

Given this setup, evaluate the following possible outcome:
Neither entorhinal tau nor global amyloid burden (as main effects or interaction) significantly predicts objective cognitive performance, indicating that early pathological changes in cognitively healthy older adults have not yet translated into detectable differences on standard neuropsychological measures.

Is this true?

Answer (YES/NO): NO